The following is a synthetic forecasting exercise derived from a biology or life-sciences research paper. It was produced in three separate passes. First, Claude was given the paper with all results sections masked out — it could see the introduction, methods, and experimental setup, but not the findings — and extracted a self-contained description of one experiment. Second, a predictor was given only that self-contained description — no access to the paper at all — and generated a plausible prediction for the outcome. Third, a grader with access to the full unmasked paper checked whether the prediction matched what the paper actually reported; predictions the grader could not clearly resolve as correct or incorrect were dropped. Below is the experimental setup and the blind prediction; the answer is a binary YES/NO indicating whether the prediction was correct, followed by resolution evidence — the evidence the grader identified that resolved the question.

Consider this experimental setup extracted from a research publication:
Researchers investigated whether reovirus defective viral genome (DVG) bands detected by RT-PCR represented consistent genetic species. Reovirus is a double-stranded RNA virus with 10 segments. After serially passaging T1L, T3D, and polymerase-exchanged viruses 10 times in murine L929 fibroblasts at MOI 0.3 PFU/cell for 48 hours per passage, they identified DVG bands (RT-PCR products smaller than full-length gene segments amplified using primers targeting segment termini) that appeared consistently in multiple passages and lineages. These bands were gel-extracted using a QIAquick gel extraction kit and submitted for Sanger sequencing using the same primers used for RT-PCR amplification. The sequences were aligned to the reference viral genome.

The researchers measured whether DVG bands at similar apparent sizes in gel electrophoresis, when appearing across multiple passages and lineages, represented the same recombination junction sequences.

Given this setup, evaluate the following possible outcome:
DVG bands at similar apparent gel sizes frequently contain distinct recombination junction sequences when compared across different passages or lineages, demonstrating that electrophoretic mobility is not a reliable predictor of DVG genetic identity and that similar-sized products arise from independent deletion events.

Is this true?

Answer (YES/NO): NO